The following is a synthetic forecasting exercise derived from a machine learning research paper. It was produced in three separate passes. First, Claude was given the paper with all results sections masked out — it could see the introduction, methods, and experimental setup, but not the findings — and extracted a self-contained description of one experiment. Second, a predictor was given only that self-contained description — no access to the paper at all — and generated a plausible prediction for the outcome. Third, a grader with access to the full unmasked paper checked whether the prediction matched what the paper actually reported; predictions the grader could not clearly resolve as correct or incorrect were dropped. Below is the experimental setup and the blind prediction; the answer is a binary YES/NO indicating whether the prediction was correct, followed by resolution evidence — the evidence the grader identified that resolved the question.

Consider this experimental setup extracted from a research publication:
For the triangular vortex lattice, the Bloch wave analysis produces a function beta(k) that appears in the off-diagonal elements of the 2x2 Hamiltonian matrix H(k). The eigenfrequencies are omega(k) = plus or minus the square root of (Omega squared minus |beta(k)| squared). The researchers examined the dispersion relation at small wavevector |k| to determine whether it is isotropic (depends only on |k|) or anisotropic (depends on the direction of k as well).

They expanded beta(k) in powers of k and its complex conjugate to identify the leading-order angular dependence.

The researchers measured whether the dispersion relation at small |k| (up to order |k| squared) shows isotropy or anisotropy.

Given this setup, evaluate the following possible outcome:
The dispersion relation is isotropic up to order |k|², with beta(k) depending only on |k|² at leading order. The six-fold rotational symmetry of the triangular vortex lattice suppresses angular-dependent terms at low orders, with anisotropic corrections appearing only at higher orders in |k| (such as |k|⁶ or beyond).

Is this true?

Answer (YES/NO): NO